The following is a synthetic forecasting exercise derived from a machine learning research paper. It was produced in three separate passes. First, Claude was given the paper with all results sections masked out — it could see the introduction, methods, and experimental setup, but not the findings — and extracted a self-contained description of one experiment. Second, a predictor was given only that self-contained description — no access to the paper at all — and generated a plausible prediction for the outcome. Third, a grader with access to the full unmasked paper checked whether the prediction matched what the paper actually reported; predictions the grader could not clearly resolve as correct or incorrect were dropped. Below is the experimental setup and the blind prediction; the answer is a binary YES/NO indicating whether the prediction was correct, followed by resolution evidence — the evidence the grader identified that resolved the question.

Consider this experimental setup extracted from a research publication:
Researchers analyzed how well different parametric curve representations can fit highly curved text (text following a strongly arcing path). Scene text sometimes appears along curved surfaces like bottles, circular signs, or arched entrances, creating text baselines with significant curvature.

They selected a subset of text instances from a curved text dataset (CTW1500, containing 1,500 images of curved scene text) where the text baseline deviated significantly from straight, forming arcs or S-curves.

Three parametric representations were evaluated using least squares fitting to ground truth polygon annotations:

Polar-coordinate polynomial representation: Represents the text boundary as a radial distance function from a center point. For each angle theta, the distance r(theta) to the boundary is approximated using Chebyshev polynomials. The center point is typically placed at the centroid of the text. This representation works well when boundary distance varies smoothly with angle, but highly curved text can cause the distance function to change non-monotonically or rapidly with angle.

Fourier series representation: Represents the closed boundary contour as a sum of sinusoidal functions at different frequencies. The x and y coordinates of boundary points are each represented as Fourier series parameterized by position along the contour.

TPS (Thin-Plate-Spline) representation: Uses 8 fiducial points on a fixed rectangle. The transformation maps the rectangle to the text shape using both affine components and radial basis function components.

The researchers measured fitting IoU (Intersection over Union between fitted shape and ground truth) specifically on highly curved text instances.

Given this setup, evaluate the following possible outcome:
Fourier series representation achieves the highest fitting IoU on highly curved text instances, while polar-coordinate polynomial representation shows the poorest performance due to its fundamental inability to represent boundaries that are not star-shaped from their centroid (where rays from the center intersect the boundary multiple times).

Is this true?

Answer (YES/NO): NO